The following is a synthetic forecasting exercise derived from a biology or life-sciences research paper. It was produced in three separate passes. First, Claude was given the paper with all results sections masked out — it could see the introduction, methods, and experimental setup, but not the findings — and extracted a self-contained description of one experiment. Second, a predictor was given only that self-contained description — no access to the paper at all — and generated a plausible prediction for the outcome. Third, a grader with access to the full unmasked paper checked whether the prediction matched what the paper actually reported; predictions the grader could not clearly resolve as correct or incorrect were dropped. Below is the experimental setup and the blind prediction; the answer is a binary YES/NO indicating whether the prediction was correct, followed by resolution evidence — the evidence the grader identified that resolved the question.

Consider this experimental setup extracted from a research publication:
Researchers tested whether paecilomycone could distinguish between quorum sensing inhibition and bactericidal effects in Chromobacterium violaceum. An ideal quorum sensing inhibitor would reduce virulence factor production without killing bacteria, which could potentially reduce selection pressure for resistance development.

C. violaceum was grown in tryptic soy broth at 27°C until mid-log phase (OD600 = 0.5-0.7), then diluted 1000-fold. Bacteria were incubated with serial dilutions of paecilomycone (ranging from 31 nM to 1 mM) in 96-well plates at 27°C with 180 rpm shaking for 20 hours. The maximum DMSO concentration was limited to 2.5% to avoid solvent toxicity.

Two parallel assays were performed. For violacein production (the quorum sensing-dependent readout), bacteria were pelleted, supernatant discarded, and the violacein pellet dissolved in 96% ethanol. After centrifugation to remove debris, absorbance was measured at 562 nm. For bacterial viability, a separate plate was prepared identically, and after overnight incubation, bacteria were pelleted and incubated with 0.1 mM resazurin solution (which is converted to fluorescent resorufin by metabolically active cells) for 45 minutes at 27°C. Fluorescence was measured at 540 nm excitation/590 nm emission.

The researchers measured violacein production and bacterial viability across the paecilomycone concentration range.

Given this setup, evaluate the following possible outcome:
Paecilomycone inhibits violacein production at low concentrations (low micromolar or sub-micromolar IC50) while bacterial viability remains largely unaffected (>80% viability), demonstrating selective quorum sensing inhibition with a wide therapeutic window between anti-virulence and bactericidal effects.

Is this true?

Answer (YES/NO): NO